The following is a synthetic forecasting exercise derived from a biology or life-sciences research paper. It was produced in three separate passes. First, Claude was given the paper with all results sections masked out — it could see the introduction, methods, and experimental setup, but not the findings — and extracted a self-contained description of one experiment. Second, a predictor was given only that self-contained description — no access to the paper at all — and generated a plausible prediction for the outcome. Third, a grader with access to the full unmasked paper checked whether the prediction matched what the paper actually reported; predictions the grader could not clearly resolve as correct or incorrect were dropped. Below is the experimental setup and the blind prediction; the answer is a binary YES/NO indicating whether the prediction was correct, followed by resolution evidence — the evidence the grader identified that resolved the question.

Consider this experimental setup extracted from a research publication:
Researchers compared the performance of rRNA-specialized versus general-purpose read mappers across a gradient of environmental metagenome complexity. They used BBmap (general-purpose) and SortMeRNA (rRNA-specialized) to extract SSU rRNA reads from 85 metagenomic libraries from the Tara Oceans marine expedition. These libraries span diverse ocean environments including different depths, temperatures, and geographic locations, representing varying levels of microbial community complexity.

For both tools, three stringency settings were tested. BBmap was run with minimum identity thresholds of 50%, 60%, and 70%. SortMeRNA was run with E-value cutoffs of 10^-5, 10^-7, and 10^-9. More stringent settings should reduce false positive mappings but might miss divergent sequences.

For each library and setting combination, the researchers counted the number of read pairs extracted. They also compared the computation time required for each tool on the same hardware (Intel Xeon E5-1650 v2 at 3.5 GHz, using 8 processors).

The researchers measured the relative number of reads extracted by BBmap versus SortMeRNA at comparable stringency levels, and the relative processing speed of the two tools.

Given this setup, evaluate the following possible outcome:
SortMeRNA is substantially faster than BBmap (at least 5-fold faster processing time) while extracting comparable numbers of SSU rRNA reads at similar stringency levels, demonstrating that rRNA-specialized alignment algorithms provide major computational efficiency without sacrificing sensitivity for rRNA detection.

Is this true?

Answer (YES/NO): NO